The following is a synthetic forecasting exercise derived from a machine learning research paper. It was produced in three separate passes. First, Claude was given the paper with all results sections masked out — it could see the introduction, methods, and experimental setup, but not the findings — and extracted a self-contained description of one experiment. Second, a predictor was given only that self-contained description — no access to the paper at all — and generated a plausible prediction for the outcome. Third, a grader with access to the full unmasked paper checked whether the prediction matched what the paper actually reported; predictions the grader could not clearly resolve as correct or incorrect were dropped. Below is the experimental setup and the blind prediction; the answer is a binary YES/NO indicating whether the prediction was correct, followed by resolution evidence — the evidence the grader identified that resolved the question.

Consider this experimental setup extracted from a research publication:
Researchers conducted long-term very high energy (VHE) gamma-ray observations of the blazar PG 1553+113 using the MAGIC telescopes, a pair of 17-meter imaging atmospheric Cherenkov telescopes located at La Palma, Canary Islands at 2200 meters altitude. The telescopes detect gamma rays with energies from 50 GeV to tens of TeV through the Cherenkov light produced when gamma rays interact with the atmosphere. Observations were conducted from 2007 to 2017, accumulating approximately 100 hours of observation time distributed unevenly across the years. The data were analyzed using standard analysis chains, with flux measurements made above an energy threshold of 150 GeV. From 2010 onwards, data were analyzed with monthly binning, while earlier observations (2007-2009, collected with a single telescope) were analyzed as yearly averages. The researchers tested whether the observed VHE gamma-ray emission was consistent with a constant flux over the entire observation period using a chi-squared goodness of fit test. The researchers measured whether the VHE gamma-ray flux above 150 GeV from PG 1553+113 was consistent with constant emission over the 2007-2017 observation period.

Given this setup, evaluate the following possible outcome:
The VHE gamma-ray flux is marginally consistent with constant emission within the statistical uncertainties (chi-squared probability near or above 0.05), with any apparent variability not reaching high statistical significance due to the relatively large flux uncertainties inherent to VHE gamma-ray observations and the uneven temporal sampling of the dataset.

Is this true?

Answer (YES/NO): NO